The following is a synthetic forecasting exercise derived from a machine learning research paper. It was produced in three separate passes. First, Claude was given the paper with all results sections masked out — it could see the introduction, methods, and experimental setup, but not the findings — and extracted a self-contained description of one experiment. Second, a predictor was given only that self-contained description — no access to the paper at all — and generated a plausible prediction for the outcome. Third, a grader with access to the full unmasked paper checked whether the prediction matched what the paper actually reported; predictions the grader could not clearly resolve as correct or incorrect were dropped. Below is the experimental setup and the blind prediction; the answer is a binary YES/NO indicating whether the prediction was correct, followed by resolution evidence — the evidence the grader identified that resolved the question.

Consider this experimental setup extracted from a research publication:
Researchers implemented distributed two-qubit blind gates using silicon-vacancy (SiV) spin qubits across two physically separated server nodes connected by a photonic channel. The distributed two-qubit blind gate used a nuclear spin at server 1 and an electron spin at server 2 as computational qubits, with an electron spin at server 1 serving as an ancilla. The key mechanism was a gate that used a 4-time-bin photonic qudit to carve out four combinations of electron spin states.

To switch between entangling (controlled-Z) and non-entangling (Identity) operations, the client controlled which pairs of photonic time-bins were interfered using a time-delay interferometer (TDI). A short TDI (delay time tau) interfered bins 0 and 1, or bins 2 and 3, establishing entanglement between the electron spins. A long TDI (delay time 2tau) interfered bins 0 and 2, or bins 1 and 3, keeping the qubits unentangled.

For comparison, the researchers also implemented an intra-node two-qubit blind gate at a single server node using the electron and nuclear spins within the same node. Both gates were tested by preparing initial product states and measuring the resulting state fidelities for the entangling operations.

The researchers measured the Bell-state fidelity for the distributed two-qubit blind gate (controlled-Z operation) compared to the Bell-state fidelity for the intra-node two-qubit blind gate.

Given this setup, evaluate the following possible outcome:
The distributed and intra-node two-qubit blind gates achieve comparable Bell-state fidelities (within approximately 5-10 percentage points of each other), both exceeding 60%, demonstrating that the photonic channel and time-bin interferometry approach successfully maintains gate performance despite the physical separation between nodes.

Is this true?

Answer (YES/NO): NO